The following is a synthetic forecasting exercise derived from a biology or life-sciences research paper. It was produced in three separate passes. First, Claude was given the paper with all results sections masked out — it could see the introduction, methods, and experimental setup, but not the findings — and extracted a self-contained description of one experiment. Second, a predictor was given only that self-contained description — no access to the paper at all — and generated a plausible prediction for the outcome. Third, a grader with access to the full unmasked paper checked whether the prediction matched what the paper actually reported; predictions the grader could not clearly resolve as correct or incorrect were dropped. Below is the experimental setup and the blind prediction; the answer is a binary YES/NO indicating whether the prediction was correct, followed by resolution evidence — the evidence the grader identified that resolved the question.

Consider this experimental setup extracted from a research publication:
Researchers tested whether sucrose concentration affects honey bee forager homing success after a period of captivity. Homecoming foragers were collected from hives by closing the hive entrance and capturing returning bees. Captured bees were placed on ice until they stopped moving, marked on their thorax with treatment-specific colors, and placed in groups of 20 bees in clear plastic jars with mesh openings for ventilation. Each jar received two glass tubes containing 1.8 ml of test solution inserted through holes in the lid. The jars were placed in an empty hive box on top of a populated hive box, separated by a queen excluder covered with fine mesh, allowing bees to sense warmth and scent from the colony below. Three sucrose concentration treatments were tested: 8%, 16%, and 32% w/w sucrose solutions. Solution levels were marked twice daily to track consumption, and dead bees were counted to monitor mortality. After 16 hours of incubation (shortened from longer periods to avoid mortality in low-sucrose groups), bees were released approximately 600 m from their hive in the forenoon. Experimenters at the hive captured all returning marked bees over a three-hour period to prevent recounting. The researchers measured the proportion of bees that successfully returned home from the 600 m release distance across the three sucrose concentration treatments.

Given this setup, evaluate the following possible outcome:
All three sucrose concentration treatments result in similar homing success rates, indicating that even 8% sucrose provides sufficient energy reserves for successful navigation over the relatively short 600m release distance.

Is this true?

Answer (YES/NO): YES